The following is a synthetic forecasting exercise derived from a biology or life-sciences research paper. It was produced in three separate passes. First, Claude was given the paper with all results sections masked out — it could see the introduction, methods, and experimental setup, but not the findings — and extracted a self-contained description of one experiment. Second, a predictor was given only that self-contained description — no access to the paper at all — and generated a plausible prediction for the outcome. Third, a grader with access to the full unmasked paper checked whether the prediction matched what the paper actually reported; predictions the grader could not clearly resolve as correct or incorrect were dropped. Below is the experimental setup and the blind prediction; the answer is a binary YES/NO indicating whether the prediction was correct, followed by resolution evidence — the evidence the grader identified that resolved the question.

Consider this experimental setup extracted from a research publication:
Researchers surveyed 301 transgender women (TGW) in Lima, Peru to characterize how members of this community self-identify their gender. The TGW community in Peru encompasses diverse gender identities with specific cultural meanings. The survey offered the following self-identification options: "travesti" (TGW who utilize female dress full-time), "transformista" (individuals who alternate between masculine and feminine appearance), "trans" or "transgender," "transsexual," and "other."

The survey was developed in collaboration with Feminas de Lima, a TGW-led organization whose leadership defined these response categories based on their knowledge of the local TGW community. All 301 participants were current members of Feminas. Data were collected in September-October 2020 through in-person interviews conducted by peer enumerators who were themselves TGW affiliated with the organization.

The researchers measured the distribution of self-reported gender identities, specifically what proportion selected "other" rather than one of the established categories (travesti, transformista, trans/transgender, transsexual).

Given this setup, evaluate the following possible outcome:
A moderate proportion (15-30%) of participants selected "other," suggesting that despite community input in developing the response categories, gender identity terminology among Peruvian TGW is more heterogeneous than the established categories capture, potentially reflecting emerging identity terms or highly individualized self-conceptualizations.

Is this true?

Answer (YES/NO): NO